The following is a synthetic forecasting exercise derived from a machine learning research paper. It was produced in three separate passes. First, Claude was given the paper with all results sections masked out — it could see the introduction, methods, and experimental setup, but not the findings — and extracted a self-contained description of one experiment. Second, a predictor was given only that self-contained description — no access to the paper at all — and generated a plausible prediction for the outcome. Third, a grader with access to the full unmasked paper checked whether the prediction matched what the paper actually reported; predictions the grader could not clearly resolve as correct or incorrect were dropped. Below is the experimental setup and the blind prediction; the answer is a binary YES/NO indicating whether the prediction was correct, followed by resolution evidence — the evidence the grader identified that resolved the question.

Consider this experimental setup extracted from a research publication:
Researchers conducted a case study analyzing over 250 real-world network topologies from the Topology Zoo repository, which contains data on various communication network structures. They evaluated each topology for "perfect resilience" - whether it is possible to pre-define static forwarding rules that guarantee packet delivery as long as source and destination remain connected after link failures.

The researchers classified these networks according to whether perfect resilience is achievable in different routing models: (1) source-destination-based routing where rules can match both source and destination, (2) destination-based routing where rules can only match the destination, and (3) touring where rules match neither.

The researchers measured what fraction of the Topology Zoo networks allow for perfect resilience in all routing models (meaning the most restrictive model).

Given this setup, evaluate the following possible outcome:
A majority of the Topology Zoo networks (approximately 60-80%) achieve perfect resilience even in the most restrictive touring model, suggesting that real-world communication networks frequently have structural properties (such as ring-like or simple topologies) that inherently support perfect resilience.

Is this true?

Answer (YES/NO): NO